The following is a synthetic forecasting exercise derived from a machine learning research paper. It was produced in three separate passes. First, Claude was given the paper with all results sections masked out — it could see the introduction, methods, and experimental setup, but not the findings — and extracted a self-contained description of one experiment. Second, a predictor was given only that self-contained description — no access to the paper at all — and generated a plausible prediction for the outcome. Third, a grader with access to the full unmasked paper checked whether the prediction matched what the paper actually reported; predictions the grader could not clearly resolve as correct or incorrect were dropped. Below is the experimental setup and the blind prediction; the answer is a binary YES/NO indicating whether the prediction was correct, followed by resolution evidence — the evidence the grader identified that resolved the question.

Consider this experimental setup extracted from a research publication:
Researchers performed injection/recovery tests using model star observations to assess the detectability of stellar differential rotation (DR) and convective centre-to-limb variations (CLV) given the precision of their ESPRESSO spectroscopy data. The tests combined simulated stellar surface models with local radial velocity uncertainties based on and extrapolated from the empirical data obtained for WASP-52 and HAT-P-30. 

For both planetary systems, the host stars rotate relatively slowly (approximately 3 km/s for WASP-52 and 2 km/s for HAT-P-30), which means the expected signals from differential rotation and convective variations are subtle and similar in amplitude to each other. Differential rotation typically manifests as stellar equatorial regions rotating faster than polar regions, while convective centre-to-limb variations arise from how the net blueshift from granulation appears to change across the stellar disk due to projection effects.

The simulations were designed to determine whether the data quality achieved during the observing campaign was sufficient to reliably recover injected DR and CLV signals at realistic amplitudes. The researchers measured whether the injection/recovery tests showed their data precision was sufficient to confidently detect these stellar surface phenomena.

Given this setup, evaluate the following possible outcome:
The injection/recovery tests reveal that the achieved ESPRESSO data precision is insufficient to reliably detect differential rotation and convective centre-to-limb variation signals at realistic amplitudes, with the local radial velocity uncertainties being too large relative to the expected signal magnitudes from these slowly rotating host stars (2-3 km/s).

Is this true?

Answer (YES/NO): YES